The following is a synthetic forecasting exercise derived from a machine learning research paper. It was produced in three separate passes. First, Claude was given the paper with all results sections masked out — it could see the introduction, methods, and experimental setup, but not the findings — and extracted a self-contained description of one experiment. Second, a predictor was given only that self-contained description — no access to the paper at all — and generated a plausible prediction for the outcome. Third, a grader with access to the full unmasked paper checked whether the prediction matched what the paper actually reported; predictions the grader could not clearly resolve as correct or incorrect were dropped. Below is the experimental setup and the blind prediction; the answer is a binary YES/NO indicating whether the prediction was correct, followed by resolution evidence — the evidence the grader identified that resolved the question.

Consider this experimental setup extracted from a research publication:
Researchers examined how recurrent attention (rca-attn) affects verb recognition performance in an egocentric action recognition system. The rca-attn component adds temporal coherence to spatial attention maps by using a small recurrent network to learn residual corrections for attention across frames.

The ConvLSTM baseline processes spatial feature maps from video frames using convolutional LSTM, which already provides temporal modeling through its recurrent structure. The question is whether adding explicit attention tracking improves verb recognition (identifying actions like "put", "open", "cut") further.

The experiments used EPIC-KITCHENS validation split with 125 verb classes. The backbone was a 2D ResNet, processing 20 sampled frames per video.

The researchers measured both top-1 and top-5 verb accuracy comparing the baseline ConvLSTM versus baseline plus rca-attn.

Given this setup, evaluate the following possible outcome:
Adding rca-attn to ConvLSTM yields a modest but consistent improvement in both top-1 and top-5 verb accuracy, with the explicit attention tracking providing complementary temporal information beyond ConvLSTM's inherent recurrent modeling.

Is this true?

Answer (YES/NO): NO